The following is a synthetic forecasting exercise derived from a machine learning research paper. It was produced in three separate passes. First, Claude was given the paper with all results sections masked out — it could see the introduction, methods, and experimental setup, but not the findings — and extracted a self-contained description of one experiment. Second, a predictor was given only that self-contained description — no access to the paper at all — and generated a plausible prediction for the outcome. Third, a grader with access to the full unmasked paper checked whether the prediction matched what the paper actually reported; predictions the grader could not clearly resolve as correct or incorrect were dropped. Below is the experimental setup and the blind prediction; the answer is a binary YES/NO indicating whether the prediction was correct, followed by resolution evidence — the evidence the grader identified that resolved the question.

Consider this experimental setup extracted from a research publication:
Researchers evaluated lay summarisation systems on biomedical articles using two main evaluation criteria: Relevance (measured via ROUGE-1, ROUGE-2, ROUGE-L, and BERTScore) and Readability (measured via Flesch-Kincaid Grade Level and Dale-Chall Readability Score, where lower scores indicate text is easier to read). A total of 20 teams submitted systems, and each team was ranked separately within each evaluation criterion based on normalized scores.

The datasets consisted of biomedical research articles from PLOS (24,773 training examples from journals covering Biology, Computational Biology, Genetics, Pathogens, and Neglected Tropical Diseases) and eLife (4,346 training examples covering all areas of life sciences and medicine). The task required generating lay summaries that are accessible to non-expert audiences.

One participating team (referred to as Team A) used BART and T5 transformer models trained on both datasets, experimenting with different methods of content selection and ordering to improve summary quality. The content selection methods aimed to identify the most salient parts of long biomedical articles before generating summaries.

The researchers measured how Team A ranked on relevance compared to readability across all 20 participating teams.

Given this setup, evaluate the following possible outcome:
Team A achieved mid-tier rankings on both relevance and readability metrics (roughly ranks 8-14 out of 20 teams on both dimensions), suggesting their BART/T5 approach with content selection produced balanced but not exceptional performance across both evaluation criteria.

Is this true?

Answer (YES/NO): NO